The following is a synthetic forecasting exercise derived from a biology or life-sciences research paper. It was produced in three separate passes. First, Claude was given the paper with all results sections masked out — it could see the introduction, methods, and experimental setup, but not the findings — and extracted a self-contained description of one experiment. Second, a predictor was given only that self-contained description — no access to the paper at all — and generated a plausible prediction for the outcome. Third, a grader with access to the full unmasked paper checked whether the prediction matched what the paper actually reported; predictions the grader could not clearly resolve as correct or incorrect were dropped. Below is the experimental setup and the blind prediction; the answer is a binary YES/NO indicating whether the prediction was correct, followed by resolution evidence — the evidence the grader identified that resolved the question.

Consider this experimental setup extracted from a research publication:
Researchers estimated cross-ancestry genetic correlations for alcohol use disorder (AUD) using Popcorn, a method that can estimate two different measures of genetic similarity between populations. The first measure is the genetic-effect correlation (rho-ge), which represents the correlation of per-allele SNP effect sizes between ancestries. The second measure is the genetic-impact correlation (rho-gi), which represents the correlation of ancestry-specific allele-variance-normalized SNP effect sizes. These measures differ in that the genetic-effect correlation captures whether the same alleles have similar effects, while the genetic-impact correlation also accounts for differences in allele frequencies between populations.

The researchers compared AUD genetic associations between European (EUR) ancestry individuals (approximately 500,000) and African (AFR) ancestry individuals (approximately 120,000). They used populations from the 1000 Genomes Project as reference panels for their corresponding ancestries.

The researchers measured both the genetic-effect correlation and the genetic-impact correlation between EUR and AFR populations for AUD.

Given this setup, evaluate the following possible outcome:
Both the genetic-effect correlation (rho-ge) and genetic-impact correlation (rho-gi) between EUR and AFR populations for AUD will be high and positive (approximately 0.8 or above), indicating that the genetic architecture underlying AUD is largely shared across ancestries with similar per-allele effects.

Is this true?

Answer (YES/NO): NO